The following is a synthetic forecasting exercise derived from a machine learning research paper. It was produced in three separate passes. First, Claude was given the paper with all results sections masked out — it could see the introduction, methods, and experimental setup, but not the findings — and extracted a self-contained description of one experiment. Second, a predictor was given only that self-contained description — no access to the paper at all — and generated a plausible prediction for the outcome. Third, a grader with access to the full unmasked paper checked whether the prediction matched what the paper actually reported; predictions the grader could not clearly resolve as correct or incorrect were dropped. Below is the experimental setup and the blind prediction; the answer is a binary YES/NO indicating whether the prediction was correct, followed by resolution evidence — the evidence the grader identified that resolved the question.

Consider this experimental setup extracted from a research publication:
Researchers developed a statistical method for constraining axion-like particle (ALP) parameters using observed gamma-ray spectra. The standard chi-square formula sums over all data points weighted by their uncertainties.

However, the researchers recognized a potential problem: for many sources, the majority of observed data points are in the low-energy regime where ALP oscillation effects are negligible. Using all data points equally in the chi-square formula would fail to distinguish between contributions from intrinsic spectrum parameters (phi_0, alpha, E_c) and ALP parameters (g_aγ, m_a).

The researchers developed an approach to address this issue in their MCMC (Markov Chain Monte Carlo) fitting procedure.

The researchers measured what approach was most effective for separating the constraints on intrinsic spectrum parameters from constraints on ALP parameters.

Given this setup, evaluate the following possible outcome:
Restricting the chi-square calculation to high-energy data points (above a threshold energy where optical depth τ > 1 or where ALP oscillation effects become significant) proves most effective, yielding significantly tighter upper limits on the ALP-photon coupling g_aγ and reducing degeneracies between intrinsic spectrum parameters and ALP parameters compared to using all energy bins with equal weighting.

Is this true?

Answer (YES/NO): NO